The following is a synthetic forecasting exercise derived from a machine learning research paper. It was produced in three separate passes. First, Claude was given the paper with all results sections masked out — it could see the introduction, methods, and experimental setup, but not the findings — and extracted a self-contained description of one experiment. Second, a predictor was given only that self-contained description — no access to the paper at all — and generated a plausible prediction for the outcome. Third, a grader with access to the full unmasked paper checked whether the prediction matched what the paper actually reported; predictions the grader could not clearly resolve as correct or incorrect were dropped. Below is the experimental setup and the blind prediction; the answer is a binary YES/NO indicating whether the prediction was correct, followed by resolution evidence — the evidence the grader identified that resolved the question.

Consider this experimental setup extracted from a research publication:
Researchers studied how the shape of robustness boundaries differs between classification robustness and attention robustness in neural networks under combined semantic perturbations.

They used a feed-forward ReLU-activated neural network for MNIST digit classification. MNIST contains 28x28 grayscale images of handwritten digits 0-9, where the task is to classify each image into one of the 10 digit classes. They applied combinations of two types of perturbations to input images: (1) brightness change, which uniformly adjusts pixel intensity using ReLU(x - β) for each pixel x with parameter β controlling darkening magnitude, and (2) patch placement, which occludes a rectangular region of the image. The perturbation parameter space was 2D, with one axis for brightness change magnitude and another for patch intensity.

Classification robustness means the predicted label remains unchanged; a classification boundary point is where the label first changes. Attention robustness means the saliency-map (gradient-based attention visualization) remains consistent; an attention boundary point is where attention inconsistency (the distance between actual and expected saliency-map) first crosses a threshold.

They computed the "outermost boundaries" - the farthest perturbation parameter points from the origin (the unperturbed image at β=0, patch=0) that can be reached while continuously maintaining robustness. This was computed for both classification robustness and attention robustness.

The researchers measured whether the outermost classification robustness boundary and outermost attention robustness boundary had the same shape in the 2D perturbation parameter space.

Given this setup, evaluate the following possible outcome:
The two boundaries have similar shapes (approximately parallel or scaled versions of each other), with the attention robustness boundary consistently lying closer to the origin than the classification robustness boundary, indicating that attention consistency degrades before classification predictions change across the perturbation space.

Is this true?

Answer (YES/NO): NO